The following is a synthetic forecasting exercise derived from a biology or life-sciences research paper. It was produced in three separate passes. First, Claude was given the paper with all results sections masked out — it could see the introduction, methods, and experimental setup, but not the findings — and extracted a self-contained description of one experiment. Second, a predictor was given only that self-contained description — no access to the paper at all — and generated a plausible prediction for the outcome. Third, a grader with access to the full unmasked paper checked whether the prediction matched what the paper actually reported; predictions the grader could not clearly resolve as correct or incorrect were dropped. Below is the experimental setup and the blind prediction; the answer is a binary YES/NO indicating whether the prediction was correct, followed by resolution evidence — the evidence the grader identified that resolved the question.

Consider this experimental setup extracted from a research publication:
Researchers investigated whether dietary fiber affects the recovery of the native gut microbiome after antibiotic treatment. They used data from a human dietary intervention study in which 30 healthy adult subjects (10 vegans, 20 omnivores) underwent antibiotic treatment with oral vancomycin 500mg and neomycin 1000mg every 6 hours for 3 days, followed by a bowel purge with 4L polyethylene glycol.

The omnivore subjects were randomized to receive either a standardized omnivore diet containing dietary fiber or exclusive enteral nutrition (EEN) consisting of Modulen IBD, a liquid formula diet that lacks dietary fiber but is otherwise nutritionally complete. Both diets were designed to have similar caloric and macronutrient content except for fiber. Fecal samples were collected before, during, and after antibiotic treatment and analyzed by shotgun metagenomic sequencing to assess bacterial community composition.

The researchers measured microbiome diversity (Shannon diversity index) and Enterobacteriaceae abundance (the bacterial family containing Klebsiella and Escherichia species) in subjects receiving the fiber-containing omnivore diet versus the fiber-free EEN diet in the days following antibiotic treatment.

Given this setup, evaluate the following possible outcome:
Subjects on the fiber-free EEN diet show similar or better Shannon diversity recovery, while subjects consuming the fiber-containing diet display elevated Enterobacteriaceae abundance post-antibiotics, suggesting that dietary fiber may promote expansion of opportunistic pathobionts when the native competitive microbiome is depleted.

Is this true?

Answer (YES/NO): NO